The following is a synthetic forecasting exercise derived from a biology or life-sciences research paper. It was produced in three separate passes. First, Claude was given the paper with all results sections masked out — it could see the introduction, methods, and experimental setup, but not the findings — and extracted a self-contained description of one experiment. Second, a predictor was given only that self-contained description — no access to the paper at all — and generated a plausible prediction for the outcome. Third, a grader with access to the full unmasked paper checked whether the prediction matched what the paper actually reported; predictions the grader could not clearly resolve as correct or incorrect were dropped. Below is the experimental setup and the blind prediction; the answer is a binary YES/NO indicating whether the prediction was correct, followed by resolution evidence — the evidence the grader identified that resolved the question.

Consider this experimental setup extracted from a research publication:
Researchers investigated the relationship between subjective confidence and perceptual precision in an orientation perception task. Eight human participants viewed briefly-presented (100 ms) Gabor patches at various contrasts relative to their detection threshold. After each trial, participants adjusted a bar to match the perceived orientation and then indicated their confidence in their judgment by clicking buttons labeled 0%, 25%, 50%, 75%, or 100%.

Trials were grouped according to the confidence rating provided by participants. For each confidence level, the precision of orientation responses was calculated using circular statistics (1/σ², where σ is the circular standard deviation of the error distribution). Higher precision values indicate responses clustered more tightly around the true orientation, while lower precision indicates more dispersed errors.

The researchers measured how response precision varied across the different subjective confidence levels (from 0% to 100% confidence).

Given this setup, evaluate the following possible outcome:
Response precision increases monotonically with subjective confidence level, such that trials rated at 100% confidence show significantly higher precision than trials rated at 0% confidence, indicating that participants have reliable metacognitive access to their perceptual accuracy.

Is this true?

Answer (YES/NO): NO